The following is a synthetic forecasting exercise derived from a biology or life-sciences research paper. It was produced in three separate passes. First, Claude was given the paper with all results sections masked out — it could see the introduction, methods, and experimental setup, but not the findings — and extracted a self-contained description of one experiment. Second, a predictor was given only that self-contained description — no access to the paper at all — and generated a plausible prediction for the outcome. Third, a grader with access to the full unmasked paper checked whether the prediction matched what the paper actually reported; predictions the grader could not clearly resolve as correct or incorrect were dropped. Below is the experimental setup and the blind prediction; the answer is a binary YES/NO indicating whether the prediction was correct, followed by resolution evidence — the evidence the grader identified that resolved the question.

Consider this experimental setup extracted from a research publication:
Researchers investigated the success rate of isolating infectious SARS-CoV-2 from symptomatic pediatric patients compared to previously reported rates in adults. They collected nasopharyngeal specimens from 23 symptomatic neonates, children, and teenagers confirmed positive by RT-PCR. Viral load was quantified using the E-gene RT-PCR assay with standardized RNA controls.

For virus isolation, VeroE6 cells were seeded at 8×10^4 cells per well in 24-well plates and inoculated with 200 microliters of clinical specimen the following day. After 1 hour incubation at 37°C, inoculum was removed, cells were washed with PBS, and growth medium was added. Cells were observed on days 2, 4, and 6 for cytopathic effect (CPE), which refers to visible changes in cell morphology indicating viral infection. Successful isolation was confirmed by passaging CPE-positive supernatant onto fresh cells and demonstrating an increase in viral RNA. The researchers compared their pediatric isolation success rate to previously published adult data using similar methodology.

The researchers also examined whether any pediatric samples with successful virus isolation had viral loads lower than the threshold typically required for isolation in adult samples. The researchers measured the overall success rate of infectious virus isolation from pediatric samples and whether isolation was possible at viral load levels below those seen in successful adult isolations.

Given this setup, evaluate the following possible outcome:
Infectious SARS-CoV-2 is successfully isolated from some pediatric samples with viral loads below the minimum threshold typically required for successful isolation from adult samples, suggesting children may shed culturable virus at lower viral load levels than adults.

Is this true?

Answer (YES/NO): YES